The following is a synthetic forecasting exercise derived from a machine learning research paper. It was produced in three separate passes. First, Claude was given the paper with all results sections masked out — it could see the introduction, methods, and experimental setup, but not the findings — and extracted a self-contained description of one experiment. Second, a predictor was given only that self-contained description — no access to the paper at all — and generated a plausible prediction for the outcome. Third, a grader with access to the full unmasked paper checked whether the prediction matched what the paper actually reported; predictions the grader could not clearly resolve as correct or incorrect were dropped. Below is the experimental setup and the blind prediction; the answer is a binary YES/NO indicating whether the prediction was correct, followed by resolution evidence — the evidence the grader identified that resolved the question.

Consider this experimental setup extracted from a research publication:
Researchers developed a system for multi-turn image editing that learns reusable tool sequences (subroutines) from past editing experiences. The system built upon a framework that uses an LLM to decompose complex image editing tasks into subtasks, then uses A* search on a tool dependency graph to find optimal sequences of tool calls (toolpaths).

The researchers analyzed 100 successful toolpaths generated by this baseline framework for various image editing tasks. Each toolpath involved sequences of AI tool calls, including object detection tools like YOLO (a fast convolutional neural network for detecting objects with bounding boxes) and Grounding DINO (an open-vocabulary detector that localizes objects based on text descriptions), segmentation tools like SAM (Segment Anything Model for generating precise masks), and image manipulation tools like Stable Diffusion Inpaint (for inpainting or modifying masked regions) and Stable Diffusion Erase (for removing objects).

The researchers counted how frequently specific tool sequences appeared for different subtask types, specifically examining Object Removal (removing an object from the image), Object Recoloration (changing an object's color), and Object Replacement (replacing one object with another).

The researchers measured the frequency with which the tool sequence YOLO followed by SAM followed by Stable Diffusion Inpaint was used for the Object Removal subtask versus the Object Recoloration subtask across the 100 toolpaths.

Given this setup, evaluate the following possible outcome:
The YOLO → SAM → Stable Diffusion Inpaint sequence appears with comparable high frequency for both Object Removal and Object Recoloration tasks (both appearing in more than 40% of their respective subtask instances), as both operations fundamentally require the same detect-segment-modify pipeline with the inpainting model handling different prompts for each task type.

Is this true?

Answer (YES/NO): YES